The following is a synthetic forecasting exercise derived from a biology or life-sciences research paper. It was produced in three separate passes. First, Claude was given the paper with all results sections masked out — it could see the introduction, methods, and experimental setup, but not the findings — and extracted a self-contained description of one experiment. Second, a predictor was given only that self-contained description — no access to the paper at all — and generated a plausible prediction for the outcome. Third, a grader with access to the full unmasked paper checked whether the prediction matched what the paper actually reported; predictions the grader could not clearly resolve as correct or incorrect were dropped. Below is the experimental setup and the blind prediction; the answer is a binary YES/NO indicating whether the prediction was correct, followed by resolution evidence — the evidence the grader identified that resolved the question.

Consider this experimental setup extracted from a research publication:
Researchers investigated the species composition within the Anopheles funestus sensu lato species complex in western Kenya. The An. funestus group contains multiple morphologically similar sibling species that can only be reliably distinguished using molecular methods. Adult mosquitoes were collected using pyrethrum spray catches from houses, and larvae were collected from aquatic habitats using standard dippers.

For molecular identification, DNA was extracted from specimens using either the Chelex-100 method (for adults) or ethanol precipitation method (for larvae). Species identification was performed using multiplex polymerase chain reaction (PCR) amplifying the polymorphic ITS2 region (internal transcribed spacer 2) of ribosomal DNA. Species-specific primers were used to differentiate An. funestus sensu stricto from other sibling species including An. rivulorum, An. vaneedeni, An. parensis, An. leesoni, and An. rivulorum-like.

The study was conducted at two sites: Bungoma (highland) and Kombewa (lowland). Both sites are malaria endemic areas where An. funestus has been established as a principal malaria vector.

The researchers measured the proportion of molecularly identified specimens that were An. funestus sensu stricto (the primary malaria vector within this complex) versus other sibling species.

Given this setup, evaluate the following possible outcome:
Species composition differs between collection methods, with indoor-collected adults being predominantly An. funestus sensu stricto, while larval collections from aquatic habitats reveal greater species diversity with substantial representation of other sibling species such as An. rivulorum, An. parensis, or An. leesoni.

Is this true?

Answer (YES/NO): NO